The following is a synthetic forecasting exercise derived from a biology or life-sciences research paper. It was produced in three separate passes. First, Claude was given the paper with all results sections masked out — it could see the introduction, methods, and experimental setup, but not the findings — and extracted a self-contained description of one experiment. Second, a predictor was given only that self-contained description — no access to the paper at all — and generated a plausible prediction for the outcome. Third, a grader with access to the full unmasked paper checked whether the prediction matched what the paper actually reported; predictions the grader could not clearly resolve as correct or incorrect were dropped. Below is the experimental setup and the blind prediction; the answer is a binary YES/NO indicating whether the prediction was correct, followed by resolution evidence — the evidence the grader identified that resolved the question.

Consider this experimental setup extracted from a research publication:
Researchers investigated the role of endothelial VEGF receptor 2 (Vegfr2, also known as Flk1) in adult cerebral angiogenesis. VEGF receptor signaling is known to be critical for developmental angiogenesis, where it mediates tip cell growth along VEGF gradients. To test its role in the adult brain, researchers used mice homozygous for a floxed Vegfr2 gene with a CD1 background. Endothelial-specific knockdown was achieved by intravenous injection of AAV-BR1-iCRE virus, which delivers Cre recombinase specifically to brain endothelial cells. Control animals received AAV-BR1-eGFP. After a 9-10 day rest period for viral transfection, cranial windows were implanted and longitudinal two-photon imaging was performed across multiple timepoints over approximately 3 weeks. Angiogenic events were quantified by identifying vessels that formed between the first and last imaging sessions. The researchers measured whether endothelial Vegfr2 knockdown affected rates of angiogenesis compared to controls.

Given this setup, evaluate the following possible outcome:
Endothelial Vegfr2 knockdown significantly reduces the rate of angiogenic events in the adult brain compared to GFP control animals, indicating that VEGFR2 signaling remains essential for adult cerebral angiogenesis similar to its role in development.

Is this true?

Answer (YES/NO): NO